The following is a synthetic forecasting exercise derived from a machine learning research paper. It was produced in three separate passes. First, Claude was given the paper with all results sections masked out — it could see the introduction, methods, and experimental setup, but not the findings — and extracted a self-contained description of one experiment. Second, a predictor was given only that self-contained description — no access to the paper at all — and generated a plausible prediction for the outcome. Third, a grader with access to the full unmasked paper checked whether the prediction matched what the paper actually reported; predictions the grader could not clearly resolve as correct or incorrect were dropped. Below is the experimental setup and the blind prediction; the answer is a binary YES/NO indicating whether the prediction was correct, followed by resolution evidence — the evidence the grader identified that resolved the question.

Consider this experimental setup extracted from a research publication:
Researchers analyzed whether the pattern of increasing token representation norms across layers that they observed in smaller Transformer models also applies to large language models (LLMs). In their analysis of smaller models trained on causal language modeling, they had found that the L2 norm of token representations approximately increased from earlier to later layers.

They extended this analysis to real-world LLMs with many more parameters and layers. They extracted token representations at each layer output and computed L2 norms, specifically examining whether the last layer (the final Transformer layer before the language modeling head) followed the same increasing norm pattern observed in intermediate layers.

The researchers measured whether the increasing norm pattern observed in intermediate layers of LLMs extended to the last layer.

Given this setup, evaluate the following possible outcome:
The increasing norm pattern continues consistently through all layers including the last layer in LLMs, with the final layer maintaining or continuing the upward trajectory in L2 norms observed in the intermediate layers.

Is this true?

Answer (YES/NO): NO